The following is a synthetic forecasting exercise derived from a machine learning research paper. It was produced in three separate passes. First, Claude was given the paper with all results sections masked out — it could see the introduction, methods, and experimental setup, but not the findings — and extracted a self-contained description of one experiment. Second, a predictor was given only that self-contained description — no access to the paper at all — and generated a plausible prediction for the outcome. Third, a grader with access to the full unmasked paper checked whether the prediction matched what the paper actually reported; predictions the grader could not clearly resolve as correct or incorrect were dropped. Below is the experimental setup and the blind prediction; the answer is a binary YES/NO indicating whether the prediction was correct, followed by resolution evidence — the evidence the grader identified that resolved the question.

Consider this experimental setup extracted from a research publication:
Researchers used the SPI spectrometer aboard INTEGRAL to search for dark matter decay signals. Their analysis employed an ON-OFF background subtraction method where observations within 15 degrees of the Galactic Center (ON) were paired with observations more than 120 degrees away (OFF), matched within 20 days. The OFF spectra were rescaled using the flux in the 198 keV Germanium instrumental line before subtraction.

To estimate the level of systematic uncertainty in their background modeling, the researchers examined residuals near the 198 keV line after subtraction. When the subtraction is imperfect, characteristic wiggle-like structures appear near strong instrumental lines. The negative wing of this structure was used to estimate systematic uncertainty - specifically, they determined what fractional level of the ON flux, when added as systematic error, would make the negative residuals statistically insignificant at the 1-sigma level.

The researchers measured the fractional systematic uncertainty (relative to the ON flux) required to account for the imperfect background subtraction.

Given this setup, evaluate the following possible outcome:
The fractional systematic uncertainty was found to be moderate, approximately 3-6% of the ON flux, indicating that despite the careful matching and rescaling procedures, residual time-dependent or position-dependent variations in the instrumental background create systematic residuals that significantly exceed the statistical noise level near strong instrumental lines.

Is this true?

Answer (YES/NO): NO